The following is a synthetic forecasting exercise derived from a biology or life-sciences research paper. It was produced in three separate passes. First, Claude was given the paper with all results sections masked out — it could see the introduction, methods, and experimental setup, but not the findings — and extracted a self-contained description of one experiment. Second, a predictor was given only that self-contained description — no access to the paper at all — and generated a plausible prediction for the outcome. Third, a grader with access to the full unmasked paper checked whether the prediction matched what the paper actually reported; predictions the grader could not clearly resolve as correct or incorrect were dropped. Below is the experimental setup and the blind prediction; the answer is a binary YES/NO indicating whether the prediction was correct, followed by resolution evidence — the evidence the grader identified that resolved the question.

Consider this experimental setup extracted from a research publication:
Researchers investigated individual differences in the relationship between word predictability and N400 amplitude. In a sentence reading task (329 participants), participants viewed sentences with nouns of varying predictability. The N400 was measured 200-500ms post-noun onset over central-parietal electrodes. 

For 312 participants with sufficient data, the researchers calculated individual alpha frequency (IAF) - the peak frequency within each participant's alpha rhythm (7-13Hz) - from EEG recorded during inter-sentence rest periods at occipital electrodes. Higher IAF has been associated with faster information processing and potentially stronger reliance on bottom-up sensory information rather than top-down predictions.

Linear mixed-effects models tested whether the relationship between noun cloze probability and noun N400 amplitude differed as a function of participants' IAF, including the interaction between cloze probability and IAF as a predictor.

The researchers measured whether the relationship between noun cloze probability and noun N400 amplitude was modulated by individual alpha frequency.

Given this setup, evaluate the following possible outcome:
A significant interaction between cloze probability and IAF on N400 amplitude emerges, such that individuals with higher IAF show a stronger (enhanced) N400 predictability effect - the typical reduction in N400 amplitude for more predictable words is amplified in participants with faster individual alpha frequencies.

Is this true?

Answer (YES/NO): NO